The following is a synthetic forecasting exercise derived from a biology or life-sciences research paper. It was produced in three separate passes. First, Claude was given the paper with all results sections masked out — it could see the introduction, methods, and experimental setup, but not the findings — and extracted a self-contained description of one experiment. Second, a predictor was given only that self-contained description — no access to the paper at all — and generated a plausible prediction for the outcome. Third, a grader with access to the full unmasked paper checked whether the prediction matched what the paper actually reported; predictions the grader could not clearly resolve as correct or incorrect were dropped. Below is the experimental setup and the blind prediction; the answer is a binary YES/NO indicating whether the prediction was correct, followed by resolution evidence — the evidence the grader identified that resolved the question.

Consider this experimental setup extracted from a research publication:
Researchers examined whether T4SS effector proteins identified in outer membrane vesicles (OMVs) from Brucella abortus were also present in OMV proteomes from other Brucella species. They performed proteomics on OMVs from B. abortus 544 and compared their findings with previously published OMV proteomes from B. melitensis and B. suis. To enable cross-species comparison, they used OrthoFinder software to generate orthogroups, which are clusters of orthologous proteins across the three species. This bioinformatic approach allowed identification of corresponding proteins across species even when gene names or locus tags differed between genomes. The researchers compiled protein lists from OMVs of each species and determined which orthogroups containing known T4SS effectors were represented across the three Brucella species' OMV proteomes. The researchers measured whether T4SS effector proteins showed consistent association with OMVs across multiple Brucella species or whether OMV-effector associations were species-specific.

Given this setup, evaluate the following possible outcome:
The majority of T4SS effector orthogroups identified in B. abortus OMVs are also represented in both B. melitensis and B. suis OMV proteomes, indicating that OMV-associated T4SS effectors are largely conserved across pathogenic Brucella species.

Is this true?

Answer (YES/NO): NO